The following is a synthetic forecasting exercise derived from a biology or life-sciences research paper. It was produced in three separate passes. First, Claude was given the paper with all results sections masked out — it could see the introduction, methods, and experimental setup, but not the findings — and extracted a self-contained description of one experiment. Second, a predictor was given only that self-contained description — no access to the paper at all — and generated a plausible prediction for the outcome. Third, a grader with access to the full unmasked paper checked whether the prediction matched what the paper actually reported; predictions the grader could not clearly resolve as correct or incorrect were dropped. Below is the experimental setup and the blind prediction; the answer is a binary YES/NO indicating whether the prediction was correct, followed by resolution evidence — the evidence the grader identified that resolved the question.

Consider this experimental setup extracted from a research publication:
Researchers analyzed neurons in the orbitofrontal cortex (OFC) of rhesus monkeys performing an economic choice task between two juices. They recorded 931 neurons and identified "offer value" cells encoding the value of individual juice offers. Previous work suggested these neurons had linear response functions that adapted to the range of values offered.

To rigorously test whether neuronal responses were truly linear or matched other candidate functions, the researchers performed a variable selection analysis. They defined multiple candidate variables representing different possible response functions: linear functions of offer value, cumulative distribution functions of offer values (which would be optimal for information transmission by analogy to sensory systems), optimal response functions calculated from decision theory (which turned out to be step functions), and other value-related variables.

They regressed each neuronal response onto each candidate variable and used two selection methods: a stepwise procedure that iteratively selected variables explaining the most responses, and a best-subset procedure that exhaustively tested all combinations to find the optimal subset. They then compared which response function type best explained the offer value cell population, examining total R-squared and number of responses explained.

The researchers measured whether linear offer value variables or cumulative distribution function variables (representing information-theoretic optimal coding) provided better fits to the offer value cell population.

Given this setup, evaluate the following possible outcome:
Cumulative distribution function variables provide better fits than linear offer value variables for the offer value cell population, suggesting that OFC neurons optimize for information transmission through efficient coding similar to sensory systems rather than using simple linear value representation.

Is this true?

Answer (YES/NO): NO